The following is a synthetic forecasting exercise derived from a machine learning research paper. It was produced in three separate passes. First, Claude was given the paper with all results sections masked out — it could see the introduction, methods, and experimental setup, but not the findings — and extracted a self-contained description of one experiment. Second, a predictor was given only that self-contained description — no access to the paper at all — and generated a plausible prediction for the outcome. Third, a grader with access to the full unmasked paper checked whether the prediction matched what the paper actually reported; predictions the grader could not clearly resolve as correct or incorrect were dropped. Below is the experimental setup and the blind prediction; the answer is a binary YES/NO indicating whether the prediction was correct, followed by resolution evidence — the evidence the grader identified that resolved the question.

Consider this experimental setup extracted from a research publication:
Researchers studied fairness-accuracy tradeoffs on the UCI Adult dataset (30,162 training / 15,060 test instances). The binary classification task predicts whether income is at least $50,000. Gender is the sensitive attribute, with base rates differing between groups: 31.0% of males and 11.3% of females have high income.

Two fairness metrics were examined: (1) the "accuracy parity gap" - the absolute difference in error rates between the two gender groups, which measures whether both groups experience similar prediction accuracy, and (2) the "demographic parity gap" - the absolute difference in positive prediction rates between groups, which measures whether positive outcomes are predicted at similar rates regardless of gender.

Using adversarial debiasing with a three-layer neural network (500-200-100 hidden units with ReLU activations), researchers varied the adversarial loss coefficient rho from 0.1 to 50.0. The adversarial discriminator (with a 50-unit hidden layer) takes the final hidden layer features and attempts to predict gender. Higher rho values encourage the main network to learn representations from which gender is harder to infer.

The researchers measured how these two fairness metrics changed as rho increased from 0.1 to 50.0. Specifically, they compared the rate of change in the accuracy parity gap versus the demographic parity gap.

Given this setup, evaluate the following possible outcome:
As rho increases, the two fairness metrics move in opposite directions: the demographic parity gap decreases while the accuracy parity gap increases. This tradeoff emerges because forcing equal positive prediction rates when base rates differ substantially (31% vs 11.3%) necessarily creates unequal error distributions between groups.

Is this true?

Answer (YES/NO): NO